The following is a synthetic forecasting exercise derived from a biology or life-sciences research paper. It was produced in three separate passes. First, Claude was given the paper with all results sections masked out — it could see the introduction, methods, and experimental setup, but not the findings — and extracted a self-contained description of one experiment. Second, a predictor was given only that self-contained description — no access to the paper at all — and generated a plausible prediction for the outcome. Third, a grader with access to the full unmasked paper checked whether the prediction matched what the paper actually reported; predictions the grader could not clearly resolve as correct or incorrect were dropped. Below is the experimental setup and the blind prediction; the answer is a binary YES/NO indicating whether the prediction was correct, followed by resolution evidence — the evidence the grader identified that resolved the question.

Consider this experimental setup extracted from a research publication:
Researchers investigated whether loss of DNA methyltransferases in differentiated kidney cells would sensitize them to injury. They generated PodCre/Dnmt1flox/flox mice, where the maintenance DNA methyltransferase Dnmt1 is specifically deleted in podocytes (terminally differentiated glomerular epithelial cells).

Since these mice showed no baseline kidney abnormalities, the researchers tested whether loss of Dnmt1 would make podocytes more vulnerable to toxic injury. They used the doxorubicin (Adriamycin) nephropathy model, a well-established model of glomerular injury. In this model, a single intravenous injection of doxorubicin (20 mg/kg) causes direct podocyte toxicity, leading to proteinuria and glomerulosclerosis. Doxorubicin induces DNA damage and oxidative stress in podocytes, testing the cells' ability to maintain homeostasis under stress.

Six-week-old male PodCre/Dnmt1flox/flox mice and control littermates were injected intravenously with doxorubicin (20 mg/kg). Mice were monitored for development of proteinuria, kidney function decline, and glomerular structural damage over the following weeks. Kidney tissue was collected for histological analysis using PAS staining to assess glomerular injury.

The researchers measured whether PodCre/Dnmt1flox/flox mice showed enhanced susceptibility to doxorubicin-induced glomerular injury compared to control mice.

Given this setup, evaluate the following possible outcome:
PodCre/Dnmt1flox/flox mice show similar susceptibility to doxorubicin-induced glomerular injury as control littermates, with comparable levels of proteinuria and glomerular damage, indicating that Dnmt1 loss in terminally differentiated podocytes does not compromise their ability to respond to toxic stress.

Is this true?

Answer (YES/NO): YES